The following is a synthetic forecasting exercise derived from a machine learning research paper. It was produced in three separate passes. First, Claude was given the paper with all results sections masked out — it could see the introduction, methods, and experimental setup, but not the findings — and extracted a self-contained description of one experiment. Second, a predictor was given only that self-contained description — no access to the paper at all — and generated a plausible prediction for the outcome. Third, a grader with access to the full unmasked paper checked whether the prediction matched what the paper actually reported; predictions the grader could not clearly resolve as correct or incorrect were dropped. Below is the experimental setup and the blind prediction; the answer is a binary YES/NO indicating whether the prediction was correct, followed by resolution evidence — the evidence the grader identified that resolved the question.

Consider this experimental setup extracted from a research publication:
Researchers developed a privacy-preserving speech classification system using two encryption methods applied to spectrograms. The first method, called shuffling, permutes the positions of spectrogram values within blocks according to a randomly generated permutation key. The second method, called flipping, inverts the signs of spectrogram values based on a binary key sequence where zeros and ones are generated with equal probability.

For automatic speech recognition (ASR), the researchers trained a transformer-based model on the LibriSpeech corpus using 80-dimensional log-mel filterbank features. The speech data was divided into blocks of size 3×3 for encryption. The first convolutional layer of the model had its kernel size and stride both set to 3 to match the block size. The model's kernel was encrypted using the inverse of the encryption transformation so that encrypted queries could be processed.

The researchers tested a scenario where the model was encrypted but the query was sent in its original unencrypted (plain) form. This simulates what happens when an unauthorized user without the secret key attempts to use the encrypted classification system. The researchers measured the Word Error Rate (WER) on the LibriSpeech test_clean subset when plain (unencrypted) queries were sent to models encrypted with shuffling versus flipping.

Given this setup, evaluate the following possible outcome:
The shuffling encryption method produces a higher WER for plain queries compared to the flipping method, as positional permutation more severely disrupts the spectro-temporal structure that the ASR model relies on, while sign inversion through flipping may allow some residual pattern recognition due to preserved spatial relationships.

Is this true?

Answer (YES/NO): NO